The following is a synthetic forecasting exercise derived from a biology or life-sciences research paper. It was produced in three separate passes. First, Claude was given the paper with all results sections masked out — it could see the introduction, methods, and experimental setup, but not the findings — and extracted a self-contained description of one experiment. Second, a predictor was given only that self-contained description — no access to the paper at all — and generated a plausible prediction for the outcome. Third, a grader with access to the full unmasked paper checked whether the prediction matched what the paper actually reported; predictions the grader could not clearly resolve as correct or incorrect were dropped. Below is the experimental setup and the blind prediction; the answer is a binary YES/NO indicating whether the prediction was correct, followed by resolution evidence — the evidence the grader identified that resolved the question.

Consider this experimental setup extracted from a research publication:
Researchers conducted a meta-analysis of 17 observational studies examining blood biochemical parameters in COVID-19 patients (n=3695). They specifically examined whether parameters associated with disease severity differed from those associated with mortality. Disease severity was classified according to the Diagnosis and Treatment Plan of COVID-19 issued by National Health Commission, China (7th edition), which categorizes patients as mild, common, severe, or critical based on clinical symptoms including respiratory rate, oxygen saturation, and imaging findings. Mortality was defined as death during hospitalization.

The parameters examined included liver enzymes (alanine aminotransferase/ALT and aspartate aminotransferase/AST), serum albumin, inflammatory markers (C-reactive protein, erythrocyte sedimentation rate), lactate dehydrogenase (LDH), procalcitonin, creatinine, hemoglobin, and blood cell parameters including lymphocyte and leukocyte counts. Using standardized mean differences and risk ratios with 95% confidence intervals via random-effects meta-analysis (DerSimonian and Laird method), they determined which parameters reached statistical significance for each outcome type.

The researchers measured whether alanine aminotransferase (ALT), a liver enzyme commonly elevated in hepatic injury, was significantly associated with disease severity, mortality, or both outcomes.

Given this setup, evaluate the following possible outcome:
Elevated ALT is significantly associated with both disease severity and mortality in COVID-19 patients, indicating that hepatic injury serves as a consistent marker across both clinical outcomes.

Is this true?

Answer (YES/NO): NO